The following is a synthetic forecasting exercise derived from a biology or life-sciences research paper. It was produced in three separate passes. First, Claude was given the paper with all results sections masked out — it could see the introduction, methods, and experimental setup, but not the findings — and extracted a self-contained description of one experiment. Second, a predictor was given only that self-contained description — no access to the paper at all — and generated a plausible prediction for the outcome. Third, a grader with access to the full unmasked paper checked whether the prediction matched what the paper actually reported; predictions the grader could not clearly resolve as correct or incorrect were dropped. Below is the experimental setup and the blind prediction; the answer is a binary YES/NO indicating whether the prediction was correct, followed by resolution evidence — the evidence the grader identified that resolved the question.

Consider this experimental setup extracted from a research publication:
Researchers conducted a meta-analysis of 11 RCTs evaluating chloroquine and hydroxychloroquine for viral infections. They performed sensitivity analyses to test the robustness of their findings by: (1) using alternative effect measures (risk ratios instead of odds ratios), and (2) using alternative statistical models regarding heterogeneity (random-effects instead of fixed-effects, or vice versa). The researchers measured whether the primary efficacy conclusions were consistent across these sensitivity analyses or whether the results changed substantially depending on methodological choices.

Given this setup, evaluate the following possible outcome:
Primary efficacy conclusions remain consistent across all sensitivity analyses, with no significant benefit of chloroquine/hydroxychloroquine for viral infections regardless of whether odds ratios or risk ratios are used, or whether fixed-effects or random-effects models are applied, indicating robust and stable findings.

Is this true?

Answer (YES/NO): YES